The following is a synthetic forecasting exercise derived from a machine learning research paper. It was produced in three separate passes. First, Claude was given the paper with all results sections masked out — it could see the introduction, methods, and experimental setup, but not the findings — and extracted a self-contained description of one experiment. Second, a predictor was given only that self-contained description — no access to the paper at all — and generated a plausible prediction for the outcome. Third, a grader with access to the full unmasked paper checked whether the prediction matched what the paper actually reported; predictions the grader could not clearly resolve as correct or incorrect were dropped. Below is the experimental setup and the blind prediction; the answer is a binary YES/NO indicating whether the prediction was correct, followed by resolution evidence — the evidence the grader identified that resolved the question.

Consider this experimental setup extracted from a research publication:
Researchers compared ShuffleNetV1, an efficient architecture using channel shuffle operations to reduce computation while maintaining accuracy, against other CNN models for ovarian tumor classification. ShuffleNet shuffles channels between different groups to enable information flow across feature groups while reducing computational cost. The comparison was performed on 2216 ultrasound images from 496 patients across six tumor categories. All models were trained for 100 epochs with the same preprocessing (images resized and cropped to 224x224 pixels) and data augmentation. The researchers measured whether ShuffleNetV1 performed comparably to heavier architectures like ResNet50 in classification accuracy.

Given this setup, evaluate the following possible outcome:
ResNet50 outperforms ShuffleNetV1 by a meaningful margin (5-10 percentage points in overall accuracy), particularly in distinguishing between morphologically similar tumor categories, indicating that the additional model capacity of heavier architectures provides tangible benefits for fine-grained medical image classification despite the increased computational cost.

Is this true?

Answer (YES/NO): NO